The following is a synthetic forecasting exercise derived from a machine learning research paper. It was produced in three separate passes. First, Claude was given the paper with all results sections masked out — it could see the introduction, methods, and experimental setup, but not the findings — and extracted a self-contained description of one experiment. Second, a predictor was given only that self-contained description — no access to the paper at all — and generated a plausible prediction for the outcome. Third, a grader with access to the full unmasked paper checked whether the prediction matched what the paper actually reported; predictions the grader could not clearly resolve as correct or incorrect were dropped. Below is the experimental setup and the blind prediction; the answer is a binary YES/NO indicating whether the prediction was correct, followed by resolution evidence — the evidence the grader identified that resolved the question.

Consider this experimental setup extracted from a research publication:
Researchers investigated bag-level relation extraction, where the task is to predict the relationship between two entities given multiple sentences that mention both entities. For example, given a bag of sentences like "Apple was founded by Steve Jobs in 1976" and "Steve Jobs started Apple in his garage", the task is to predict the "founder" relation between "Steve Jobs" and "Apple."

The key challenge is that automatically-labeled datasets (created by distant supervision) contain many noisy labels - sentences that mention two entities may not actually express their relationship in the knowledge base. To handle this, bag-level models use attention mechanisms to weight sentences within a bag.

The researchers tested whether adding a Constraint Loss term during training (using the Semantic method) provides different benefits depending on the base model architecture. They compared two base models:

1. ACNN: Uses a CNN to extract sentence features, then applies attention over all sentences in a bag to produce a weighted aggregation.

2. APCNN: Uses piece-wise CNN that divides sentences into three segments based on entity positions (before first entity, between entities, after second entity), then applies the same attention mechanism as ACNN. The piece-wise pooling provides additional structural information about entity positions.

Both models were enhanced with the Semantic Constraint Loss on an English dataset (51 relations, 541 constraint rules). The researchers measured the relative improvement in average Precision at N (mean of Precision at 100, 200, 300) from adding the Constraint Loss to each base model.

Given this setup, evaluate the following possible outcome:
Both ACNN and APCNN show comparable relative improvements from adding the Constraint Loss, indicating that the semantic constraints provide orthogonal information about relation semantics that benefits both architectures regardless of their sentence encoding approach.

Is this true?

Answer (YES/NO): NO